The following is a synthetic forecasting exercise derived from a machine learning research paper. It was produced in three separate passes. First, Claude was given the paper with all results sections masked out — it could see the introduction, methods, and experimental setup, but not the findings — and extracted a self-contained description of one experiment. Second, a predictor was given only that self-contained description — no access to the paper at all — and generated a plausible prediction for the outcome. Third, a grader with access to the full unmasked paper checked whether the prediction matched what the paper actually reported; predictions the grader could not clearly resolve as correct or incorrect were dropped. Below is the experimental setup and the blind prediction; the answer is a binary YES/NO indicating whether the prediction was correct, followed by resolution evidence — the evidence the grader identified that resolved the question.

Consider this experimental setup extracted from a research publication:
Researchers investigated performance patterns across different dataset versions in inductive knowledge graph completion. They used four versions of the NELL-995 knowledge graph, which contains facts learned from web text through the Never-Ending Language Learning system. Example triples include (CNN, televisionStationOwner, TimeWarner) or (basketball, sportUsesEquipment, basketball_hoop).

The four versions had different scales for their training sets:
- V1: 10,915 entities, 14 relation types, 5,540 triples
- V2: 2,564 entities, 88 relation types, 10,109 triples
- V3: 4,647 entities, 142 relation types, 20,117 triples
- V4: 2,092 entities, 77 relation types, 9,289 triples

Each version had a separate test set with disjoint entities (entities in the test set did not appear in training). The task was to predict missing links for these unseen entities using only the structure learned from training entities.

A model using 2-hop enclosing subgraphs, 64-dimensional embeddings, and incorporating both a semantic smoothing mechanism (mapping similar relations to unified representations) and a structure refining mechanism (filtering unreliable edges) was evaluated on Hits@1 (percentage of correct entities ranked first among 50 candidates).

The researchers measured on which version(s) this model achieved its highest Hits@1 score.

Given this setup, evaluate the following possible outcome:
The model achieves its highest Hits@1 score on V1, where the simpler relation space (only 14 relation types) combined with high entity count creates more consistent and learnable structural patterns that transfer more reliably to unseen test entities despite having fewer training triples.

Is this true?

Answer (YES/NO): NO